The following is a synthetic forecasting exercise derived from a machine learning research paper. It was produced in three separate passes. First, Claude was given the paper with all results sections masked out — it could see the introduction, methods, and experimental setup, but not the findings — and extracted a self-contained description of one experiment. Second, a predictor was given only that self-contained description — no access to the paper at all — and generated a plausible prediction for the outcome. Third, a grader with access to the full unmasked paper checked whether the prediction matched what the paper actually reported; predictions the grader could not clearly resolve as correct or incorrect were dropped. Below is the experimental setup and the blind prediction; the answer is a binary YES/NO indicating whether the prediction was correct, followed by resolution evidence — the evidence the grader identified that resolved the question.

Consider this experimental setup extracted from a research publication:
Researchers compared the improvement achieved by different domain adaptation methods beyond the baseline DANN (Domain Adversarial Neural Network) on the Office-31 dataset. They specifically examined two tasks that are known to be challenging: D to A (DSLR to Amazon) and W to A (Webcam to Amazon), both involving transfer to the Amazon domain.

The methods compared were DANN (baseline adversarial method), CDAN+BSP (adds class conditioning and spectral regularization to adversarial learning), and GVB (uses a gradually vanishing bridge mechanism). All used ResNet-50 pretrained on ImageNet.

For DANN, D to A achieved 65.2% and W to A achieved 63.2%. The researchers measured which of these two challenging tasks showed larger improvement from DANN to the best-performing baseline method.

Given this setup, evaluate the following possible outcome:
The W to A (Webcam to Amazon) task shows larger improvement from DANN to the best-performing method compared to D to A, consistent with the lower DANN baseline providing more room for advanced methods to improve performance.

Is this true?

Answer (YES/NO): YES